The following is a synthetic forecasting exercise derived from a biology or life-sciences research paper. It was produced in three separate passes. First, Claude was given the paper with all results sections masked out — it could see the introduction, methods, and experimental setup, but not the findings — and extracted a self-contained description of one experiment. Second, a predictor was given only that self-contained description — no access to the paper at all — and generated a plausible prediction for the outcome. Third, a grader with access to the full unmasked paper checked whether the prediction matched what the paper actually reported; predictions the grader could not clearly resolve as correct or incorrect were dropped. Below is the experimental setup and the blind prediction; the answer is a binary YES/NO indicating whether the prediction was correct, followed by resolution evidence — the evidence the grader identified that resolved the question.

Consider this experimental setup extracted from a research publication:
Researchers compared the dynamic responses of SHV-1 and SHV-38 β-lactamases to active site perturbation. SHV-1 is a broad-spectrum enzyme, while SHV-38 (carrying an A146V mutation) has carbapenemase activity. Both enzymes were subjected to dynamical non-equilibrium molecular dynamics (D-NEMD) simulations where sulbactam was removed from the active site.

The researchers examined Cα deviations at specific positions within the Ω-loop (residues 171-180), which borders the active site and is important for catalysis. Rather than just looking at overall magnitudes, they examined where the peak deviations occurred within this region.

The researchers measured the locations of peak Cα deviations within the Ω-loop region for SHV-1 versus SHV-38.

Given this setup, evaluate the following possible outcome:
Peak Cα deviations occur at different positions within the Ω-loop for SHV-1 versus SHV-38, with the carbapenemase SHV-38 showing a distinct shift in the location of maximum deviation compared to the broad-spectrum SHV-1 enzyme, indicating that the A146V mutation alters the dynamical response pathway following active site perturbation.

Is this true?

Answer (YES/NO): YES